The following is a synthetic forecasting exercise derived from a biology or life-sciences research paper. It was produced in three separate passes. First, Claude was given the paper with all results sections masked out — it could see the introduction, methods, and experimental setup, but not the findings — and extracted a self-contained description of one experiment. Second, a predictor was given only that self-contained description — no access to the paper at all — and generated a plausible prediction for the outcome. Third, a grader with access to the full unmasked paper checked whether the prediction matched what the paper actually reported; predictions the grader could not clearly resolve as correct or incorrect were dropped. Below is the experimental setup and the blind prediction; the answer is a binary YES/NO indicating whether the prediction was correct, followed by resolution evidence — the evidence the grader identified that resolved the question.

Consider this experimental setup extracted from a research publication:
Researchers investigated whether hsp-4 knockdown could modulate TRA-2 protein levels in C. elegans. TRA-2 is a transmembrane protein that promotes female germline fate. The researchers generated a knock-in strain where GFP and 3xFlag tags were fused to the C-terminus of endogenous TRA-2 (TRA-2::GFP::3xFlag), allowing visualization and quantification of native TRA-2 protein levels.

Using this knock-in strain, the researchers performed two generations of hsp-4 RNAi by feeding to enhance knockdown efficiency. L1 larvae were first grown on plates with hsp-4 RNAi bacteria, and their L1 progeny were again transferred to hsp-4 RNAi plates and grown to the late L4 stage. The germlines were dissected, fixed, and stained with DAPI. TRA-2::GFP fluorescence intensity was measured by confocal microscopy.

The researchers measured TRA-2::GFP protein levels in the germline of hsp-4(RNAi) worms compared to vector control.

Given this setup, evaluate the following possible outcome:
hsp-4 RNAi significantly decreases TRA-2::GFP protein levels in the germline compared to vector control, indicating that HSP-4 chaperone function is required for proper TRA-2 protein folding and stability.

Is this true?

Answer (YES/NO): NO